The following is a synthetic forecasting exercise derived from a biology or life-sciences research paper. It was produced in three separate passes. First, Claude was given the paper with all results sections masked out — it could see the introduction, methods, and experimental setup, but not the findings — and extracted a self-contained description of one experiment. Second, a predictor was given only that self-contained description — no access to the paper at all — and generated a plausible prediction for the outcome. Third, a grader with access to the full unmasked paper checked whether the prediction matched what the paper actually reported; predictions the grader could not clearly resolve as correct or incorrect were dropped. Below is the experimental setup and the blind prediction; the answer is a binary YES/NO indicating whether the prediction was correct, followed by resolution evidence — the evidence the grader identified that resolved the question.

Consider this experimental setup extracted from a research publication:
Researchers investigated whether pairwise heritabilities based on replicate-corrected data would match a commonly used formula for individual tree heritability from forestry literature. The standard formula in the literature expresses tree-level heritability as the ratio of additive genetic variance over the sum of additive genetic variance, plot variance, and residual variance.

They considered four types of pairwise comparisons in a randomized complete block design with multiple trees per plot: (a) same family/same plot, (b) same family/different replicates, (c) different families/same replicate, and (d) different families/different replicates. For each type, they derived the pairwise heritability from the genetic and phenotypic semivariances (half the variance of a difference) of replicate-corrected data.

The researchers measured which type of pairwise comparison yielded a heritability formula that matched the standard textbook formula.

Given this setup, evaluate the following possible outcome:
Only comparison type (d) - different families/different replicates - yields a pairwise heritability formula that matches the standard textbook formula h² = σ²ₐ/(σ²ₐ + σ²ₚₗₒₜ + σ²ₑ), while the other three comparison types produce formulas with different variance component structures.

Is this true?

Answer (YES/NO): NO